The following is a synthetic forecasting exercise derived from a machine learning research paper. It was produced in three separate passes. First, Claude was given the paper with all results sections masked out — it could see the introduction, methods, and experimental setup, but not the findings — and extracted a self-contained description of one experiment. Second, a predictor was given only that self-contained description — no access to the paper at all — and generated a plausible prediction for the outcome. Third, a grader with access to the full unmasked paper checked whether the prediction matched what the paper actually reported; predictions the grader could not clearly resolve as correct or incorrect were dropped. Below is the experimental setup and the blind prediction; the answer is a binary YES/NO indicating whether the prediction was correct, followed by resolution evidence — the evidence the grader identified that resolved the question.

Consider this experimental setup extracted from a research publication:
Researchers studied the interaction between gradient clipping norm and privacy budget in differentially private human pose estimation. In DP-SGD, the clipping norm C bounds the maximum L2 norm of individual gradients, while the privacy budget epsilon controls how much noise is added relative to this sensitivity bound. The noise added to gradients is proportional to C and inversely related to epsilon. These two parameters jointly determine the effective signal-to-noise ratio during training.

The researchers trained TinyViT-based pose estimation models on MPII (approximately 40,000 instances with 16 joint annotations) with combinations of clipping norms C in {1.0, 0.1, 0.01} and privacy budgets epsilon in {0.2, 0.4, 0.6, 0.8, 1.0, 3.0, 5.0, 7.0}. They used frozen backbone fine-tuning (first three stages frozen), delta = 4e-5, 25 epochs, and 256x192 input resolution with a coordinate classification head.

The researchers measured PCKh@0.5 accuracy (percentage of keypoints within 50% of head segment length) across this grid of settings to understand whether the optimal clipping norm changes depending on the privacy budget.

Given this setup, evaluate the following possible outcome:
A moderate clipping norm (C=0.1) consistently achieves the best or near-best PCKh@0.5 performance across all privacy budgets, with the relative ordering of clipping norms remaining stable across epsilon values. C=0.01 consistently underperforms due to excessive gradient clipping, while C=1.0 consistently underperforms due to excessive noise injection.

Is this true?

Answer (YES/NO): NO